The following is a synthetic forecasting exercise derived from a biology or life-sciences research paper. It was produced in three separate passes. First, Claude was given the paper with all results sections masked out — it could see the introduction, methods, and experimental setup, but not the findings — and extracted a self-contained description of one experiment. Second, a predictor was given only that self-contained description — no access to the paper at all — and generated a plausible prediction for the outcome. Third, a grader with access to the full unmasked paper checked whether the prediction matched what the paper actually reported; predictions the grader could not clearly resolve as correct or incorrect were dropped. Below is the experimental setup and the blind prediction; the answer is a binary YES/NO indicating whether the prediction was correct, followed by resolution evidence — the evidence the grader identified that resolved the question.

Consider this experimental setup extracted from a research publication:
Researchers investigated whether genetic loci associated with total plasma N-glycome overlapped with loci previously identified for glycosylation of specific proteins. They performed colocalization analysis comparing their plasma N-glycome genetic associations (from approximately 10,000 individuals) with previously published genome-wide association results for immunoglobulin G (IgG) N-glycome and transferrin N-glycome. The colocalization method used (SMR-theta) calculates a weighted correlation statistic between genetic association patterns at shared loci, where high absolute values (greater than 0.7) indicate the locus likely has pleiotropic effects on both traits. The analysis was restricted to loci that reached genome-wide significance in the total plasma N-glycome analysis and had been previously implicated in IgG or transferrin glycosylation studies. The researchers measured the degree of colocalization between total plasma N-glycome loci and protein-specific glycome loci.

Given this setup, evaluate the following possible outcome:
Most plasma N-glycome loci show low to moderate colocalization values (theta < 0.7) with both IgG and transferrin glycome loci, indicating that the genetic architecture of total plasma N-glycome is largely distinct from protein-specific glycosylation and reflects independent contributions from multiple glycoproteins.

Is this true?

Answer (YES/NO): NO